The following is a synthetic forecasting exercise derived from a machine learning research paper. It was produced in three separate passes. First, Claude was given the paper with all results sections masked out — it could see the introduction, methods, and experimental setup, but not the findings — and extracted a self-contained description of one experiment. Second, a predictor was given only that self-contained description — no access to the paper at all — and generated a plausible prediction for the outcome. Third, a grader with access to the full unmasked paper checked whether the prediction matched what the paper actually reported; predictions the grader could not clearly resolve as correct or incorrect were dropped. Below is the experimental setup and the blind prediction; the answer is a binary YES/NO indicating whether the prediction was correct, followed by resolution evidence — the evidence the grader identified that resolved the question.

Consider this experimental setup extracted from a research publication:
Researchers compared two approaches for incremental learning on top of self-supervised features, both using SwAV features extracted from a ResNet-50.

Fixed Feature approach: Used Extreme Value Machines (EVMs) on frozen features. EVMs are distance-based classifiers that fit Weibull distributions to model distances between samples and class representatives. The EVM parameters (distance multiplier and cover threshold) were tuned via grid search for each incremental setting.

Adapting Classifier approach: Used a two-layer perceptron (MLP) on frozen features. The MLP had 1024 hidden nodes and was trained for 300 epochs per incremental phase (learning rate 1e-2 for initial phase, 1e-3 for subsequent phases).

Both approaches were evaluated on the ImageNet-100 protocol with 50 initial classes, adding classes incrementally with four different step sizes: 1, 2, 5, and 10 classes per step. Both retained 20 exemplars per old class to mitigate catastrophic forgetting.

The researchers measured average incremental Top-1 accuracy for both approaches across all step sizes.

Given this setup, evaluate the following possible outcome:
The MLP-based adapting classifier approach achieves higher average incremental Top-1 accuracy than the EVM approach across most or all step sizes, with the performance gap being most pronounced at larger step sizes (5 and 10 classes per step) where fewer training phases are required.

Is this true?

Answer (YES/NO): NO